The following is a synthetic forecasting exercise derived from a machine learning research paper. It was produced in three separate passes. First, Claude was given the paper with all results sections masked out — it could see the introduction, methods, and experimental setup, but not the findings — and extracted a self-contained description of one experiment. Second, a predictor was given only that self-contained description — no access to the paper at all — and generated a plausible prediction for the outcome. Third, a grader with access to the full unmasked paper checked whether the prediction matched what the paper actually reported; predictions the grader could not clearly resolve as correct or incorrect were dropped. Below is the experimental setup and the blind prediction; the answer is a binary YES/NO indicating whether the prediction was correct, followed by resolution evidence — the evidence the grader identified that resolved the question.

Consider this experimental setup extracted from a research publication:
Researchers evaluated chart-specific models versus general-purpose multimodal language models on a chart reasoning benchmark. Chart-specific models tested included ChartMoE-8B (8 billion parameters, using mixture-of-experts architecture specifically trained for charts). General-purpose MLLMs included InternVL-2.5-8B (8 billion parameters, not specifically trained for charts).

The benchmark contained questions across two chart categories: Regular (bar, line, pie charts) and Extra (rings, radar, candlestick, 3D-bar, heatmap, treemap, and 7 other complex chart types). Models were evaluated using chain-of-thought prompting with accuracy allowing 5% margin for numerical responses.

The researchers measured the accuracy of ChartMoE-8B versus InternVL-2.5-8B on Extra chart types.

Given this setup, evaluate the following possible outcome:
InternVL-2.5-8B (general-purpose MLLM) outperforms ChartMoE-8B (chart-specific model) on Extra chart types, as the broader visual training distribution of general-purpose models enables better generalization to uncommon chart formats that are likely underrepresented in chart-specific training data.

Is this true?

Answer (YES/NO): YES